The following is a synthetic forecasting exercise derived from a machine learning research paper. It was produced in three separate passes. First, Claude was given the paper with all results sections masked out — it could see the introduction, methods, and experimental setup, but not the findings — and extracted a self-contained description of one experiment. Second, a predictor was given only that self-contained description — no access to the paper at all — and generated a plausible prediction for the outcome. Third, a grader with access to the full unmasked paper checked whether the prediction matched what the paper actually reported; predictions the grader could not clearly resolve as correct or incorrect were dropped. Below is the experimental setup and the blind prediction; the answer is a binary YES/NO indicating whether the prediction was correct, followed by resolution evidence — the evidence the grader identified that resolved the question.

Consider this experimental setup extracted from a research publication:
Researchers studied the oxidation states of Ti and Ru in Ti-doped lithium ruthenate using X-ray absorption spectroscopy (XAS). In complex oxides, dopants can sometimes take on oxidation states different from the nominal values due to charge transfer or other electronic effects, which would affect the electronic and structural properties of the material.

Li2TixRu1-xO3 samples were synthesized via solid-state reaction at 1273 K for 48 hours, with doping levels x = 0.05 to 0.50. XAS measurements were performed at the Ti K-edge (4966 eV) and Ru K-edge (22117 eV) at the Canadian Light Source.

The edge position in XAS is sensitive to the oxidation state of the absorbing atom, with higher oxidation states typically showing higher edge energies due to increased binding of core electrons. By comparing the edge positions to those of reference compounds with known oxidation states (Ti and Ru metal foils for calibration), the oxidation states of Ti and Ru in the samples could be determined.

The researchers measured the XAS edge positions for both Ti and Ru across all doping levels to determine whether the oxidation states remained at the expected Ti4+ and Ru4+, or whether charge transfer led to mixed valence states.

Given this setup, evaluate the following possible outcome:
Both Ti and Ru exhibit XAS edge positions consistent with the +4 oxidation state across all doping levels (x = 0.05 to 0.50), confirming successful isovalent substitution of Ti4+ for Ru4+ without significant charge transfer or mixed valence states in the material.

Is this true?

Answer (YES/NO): YES